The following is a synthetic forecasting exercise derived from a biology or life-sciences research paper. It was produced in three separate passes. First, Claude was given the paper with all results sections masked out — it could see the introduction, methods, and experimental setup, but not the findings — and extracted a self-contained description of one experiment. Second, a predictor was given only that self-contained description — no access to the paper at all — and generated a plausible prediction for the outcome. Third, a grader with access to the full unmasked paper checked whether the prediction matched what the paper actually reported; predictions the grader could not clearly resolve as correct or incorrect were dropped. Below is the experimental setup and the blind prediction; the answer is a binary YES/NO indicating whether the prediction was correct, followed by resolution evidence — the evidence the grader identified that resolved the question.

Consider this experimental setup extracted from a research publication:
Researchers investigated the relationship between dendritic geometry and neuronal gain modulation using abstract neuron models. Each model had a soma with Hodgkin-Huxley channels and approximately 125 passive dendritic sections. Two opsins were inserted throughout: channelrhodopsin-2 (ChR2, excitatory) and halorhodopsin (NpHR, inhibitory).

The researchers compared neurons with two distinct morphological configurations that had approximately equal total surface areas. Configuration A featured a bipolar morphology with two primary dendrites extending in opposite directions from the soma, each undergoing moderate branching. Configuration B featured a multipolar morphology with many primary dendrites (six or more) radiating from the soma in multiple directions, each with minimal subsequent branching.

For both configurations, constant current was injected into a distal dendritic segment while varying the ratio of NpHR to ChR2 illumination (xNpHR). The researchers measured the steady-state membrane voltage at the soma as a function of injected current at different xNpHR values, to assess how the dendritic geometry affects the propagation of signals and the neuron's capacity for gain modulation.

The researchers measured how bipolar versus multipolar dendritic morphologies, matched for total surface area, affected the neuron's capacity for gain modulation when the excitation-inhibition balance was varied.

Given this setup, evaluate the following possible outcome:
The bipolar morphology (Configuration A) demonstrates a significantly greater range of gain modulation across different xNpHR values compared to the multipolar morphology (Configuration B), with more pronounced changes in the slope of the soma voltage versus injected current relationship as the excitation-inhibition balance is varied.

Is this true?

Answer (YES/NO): YES